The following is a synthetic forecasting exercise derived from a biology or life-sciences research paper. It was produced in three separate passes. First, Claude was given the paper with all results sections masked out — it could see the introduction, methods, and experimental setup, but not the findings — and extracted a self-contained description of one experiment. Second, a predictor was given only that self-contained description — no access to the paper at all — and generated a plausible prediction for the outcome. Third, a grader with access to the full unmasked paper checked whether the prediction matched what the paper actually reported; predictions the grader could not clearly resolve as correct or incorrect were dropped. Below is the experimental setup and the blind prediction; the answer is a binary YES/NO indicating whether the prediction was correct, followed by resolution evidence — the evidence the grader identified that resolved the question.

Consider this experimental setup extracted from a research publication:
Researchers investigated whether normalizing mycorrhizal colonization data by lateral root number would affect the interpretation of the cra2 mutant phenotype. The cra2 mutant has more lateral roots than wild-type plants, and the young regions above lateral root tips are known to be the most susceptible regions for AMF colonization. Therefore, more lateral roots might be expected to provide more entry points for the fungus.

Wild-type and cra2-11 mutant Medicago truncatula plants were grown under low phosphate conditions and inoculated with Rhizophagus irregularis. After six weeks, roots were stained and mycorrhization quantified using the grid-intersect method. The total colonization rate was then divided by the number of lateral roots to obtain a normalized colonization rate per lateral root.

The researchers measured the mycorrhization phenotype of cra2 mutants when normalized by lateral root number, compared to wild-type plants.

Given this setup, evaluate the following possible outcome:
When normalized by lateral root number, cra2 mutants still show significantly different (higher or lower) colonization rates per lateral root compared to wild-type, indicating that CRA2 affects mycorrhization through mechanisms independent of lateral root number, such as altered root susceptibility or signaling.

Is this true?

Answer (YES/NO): YES